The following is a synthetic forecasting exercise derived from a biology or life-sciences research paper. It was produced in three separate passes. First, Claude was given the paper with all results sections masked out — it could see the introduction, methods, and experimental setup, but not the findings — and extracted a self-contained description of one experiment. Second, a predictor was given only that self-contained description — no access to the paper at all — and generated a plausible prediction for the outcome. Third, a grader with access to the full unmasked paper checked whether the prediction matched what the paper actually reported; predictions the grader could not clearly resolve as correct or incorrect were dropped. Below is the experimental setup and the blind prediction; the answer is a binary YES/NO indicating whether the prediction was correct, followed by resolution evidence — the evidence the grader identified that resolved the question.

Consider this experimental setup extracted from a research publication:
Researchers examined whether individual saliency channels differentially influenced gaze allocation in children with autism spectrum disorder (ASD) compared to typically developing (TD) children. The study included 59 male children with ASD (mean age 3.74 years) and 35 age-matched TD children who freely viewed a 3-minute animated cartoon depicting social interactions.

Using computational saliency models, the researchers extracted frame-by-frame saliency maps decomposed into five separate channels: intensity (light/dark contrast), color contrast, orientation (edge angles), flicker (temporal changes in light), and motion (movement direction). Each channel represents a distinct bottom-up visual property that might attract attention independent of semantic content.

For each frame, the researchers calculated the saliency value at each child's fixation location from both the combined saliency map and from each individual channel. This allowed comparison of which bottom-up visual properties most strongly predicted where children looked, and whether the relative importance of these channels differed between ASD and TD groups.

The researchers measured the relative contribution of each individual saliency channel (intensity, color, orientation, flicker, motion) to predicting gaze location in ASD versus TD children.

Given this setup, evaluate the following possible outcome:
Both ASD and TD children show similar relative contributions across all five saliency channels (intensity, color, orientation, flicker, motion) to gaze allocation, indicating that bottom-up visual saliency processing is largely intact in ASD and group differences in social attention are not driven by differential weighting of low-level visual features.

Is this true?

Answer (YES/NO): NO